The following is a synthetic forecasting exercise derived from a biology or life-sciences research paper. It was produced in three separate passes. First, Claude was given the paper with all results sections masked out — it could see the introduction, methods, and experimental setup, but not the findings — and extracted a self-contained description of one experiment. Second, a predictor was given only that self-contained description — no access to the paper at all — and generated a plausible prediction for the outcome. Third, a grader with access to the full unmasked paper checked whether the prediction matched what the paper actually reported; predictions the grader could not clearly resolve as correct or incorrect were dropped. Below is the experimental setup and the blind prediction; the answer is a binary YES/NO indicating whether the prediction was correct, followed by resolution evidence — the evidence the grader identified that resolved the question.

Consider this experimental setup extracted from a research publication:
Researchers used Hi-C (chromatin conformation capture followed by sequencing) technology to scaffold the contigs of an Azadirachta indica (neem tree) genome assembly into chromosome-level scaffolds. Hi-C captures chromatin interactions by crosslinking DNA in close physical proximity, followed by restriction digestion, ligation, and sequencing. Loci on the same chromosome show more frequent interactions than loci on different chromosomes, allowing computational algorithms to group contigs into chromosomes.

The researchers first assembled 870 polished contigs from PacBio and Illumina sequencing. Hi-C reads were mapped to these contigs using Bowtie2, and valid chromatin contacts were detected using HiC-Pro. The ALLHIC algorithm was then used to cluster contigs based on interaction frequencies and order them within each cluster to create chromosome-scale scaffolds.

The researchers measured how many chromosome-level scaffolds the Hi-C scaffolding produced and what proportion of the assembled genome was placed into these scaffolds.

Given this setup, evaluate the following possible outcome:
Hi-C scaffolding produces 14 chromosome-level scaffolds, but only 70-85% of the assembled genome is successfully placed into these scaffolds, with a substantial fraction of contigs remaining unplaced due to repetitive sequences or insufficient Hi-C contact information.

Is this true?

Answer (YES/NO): NO